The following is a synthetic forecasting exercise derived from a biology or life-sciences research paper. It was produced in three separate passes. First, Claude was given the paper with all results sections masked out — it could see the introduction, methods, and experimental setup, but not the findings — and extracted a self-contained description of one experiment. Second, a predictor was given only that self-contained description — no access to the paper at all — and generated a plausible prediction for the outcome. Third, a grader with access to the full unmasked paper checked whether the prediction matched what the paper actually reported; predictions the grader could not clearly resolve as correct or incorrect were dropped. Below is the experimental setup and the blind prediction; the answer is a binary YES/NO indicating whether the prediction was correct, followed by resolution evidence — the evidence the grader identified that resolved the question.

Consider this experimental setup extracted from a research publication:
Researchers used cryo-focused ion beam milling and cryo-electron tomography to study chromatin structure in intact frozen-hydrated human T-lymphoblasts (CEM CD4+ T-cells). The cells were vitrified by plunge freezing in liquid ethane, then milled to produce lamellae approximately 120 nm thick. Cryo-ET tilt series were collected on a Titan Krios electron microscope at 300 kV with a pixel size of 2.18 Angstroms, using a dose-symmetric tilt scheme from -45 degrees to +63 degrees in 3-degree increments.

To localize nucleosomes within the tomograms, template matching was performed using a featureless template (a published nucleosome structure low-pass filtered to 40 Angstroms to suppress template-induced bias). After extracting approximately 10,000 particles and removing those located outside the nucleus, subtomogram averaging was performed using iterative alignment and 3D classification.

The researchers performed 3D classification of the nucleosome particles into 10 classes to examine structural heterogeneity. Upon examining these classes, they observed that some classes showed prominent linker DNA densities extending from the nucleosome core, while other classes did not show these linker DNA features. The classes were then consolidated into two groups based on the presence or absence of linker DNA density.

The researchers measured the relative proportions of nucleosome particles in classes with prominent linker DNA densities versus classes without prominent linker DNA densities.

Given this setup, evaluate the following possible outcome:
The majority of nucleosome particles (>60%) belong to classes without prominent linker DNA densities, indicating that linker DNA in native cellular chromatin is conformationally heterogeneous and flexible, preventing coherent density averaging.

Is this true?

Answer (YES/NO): NO